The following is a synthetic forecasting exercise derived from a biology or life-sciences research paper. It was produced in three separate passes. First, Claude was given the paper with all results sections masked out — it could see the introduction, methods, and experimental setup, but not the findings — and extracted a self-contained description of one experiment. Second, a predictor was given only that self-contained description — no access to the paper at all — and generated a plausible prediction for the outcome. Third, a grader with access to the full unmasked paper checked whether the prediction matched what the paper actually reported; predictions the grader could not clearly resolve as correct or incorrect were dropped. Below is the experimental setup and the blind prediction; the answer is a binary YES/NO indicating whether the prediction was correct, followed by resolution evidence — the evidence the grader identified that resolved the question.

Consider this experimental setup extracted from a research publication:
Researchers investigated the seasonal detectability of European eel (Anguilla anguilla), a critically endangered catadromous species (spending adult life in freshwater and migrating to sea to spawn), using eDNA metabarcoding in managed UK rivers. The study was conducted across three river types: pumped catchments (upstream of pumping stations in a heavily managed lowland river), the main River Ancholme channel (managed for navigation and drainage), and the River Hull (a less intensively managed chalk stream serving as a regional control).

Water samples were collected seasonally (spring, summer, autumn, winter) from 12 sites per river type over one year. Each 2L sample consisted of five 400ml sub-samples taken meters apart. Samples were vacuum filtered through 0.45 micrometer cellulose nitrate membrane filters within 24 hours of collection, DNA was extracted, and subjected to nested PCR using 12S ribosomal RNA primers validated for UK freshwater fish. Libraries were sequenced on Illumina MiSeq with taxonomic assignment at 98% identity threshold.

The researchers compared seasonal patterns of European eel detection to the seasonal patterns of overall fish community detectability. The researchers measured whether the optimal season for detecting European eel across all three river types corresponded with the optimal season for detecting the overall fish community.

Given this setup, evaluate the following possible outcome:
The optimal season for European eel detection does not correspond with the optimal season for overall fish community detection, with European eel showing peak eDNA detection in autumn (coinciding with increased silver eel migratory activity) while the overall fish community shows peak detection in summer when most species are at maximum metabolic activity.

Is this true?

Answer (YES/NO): NO